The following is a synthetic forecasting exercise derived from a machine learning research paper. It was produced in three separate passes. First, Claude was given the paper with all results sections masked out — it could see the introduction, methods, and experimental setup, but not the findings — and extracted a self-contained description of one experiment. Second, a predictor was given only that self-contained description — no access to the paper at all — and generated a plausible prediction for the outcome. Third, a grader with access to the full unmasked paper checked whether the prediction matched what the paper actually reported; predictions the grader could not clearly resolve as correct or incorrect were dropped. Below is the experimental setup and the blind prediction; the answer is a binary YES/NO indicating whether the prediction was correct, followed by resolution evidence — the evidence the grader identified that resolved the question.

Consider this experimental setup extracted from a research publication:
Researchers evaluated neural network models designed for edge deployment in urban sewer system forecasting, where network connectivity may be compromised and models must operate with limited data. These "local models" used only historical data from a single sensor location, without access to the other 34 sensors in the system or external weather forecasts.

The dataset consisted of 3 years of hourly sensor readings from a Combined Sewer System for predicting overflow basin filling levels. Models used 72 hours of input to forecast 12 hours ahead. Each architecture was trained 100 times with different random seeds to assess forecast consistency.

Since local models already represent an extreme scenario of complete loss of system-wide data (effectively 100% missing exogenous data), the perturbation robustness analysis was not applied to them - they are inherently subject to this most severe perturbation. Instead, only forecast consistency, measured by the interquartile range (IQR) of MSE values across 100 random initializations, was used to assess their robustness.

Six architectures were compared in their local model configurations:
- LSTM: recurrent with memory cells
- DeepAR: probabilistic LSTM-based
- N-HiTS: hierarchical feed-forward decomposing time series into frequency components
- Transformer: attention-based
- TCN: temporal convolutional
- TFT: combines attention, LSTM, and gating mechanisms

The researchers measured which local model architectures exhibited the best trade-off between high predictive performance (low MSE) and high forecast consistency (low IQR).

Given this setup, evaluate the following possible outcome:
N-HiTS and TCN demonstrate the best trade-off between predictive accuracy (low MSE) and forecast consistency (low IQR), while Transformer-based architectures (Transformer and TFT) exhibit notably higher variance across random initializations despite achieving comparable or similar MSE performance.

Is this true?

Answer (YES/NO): NO